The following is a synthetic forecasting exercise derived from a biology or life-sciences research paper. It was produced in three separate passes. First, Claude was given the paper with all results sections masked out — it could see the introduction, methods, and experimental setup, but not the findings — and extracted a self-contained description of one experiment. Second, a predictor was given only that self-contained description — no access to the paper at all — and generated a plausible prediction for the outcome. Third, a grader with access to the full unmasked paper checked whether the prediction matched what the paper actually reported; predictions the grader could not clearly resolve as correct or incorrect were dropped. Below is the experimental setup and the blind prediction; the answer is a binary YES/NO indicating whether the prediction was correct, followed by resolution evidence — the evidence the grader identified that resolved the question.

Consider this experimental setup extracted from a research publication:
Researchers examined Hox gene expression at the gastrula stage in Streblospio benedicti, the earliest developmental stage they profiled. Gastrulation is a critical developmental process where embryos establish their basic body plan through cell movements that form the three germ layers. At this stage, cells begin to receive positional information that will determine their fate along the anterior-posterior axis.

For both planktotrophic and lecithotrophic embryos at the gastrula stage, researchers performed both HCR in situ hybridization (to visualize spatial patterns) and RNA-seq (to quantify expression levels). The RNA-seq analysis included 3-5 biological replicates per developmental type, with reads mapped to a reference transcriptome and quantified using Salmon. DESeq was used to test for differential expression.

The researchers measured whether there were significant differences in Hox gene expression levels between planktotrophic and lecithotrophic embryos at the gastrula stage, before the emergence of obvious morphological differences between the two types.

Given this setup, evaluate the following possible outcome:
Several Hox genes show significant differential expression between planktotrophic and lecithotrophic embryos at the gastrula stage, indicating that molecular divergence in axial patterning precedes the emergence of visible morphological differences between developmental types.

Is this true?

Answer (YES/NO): NO